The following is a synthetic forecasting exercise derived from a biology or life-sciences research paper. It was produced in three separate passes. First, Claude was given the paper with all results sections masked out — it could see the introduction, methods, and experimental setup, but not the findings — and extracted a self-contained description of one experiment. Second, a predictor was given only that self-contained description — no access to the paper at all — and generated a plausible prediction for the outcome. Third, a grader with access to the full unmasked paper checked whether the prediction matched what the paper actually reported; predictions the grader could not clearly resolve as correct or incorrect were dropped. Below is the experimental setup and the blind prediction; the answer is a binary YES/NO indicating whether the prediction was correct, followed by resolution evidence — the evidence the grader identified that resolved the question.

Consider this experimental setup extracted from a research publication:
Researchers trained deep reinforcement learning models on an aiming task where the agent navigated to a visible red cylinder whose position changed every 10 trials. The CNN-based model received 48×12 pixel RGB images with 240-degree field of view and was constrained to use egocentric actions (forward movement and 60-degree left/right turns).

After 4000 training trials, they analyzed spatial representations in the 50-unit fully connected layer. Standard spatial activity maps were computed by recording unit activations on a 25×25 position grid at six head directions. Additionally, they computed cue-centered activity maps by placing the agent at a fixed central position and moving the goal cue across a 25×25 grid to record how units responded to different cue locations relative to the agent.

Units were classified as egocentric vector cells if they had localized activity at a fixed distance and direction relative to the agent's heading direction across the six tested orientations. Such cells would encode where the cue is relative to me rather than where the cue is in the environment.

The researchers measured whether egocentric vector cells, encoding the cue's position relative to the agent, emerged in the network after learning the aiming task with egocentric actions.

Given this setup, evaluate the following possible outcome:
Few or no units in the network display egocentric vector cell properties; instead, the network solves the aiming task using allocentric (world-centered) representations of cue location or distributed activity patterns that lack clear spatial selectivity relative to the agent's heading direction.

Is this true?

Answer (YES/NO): NO